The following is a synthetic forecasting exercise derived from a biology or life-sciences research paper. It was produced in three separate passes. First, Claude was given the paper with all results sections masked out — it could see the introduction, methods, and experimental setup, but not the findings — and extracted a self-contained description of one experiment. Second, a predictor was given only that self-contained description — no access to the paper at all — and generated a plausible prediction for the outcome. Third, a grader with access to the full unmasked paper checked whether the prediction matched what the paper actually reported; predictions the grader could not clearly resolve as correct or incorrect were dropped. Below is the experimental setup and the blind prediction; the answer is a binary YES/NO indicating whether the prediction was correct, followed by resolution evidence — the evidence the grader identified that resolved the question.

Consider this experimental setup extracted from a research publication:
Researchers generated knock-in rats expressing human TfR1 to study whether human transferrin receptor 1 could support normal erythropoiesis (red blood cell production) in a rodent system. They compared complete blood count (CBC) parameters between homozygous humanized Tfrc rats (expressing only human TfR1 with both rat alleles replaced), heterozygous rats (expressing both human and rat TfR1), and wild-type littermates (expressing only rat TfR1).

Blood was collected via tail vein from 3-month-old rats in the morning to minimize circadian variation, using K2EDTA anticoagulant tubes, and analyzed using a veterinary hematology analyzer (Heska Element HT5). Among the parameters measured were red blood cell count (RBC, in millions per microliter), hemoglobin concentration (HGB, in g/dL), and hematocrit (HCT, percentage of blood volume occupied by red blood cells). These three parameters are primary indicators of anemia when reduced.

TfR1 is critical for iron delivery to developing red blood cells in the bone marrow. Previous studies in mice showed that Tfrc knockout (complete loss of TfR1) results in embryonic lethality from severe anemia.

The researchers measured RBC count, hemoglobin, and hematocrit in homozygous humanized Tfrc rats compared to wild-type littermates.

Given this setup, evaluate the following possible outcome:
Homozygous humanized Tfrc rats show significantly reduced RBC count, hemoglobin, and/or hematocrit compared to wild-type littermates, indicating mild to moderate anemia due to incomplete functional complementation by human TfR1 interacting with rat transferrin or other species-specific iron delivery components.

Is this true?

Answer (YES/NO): NO